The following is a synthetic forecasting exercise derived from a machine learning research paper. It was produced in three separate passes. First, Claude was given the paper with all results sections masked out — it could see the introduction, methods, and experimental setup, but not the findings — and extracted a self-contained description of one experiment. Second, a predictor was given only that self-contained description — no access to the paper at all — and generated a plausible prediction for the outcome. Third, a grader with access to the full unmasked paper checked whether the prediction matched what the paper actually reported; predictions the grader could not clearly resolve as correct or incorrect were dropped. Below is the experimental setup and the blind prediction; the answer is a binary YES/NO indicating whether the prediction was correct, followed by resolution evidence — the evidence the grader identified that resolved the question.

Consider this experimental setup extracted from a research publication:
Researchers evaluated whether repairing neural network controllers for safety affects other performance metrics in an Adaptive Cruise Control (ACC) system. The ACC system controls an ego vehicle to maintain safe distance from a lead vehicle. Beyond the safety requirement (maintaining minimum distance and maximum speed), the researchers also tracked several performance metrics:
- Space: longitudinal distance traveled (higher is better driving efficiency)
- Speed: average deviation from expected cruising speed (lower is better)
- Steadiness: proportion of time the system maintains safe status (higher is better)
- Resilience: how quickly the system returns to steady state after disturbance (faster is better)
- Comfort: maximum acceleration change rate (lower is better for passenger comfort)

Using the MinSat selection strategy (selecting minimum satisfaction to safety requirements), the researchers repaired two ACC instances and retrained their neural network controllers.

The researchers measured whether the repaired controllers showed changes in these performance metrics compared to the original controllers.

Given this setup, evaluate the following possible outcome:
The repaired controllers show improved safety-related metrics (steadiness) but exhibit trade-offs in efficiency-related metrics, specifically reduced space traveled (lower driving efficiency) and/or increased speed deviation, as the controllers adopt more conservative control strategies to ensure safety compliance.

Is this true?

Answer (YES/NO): NO